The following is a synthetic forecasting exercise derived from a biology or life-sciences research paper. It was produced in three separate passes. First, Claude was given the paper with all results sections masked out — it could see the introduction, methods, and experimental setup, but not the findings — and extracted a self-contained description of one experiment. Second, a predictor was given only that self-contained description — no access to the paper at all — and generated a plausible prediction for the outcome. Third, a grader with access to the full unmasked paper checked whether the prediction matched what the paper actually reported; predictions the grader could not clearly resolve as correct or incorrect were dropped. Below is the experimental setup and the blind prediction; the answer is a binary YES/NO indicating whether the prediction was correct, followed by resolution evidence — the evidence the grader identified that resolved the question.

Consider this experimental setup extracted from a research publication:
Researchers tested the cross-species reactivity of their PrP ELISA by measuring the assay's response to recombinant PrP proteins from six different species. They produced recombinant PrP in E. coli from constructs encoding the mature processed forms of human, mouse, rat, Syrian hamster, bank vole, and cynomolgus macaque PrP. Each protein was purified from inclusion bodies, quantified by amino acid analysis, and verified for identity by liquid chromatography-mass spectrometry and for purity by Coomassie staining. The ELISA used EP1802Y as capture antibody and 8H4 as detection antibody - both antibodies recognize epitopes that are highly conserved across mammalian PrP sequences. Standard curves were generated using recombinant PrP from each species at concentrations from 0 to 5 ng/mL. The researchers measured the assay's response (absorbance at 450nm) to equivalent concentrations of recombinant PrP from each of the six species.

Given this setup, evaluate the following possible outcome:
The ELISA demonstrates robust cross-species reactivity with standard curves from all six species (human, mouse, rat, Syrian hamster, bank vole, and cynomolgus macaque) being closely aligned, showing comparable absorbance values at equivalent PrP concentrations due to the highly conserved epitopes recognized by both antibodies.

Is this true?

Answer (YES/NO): NO